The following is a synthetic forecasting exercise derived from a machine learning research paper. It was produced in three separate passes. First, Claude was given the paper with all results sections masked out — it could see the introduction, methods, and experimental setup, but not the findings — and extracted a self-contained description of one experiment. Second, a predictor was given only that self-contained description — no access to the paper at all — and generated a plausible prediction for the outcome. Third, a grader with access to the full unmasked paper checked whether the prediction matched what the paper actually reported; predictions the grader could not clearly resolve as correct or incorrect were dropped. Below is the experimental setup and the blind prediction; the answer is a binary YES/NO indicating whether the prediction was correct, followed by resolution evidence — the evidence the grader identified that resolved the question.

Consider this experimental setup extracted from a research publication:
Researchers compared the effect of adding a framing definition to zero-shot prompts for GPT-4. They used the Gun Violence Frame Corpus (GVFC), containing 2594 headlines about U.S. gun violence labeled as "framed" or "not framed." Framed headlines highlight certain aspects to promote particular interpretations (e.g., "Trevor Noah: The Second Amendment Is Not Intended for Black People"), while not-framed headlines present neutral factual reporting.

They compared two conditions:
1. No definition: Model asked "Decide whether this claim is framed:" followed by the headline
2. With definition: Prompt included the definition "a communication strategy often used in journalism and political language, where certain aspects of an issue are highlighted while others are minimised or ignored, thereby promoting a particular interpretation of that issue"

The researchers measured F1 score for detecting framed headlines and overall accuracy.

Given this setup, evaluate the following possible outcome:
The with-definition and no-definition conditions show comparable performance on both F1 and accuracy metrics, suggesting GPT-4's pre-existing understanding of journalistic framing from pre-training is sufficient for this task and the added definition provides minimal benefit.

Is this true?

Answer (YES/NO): NO